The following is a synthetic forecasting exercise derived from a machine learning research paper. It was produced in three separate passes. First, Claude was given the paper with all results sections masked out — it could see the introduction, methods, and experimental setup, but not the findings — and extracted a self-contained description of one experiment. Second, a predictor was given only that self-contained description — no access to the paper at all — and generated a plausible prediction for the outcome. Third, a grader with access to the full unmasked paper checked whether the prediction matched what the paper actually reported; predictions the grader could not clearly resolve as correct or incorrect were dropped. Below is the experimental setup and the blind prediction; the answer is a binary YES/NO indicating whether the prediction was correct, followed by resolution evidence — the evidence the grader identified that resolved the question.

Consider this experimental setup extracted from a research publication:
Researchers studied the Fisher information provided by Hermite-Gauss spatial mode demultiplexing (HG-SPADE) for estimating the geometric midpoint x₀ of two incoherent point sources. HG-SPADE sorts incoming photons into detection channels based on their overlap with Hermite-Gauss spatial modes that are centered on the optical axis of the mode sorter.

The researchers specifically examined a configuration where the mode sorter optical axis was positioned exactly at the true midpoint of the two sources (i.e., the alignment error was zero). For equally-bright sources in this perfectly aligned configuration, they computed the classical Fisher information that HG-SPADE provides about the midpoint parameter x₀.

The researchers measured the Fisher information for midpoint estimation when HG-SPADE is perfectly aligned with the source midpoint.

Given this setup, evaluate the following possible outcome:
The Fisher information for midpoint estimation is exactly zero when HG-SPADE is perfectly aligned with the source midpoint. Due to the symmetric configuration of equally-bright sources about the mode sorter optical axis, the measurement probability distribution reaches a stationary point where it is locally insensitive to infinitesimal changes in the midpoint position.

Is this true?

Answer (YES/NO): YES